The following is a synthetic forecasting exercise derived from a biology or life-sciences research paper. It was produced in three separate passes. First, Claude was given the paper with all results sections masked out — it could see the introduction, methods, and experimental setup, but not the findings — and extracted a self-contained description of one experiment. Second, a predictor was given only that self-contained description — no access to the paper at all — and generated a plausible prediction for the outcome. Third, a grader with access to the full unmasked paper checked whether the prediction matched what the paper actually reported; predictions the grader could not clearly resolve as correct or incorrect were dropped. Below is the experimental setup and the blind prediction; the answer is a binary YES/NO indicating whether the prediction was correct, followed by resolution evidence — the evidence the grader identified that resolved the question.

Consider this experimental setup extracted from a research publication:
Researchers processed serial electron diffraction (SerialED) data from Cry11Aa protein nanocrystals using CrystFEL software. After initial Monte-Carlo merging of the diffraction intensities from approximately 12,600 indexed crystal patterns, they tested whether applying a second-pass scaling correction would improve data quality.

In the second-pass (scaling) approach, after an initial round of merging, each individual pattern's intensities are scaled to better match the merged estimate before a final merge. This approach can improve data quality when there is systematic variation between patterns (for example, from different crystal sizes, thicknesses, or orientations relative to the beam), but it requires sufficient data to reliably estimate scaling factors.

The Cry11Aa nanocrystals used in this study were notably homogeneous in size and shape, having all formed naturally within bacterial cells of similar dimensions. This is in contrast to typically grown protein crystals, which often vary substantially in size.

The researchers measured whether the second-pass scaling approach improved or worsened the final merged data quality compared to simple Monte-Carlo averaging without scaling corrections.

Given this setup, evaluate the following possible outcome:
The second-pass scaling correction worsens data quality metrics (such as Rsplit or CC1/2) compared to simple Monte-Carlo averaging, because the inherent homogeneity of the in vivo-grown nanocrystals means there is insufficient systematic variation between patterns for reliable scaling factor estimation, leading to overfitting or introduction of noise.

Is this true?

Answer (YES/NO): NO